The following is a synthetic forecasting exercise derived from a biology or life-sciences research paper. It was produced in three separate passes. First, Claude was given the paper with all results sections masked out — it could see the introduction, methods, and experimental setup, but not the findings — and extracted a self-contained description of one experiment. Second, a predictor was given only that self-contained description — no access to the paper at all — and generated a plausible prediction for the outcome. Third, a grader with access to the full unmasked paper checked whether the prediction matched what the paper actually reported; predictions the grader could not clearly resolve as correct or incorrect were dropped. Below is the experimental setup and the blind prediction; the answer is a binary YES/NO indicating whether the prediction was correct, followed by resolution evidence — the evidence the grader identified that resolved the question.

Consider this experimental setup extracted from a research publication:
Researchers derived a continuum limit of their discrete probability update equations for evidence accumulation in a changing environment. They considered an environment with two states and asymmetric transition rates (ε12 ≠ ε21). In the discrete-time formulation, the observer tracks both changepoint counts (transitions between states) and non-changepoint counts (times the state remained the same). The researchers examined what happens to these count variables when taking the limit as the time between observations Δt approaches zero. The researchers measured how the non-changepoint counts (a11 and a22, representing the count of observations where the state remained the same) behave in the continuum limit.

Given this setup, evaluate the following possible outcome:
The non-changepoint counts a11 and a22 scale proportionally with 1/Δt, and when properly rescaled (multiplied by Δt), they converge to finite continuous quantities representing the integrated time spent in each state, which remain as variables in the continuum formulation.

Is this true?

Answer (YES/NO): YES